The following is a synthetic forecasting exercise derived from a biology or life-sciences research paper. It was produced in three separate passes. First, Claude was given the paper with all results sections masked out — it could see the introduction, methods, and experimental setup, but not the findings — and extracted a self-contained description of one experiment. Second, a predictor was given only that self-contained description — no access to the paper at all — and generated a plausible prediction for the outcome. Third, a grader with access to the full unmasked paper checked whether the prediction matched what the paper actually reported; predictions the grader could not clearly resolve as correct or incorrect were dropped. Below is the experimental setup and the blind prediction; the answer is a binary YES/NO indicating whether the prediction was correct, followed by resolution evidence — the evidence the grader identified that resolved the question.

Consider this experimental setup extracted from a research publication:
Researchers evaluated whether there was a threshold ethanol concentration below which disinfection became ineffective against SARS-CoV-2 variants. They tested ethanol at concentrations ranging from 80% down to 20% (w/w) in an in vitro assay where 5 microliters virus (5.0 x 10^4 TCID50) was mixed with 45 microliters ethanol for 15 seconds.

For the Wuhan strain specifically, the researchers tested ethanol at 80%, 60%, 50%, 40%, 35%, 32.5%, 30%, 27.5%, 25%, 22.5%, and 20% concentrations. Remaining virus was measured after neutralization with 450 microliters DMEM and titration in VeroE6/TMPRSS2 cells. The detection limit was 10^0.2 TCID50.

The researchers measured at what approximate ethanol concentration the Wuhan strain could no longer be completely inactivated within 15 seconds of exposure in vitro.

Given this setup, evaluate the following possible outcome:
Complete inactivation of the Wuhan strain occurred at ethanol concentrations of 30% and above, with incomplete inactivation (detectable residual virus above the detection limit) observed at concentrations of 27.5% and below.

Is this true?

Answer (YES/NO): NO